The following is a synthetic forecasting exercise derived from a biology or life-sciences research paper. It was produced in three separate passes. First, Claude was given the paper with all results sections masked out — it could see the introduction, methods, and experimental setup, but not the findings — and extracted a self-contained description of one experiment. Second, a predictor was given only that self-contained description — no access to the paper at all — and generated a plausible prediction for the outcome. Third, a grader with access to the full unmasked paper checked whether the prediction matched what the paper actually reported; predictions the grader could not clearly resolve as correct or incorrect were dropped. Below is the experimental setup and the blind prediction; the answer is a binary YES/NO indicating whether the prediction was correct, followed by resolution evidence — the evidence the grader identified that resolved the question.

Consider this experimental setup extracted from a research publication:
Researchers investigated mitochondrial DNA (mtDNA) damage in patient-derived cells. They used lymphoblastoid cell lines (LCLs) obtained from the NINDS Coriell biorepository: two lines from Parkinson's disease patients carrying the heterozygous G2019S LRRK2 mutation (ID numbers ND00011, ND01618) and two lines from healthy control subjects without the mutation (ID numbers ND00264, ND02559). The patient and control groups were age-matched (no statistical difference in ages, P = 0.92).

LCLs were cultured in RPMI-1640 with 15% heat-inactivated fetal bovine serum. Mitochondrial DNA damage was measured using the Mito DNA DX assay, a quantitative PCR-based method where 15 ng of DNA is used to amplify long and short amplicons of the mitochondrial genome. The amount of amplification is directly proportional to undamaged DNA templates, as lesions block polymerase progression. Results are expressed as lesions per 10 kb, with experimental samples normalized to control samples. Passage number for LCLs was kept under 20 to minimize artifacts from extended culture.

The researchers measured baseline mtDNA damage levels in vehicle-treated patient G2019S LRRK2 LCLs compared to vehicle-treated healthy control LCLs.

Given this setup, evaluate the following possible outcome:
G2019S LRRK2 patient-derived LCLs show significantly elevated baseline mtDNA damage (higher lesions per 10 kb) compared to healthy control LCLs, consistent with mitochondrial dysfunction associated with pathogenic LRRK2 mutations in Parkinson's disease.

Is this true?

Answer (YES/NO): YES